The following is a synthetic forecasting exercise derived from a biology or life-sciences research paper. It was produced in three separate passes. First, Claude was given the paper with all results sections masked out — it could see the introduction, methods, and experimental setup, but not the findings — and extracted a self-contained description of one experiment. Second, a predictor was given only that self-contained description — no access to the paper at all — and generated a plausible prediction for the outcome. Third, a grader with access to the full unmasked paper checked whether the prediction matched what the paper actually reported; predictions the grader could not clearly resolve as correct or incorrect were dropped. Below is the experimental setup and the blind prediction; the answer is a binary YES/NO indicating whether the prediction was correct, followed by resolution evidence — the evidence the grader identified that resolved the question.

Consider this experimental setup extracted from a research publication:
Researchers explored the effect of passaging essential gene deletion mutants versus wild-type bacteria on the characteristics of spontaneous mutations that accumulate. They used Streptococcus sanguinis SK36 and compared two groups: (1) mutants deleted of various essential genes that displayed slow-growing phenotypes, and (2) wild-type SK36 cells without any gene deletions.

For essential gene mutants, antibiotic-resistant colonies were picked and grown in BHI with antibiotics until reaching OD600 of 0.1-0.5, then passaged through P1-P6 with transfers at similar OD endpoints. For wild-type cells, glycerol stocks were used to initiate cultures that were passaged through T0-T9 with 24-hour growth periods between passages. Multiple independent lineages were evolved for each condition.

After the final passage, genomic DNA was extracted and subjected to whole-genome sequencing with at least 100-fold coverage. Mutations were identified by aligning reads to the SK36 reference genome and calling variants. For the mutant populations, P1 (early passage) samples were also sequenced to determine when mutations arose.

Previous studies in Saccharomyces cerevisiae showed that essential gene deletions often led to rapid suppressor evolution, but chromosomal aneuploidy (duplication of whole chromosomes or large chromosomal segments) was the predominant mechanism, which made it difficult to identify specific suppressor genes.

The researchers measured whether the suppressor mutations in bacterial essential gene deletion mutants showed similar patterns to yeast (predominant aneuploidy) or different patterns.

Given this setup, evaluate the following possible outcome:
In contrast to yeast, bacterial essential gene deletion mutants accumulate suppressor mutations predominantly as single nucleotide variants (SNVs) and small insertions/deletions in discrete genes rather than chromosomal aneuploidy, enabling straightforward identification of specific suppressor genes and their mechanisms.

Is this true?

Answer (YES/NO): YES